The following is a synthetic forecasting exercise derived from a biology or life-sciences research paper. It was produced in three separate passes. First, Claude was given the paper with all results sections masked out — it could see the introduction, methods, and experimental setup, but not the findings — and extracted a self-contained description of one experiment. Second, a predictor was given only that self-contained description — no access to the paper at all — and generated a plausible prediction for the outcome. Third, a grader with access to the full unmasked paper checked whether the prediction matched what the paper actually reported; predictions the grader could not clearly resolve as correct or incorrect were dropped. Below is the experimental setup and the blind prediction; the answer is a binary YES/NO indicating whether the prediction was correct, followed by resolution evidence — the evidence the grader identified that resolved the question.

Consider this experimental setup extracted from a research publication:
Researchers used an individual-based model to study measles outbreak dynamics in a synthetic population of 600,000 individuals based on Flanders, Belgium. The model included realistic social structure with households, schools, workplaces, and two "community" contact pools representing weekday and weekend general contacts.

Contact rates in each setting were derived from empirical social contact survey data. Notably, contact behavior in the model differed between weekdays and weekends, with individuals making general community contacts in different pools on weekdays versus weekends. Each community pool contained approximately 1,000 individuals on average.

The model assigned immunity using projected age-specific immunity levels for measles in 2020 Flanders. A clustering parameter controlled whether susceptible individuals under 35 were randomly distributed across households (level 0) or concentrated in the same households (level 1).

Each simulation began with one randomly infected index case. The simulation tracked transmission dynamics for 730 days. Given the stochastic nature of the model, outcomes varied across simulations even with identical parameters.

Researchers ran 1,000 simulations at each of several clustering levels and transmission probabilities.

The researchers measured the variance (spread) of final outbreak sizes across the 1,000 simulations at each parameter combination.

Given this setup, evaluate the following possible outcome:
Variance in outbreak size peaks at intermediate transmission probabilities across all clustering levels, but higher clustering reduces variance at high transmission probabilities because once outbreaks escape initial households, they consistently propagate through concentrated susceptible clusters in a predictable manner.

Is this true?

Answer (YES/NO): NO